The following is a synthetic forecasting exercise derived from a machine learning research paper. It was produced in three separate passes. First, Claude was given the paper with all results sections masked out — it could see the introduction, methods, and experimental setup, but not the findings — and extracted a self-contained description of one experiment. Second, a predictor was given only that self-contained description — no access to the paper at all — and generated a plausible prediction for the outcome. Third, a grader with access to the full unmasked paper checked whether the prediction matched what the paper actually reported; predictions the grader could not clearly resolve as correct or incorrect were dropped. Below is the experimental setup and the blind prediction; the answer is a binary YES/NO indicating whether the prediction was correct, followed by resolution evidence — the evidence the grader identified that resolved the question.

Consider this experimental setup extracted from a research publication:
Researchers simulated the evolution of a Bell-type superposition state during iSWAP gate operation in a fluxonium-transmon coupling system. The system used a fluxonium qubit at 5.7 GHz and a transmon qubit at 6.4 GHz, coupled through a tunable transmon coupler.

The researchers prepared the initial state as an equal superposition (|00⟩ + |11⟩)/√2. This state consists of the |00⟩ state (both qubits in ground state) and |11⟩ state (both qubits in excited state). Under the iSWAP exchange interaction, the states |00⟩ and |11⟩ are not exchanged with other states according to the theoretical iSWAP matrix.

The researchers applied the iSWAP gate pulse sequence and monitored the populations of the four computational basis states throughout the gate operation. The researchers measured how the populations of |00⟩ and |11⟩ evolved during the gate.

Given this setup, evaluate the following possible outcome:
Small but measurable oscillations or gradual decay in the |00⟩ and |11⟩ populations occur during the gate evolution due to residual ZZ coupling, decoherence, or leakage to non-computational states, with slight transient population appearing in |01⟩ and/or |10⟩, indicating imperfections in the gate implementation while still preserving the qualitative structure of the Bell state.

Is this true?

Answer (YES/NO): NO